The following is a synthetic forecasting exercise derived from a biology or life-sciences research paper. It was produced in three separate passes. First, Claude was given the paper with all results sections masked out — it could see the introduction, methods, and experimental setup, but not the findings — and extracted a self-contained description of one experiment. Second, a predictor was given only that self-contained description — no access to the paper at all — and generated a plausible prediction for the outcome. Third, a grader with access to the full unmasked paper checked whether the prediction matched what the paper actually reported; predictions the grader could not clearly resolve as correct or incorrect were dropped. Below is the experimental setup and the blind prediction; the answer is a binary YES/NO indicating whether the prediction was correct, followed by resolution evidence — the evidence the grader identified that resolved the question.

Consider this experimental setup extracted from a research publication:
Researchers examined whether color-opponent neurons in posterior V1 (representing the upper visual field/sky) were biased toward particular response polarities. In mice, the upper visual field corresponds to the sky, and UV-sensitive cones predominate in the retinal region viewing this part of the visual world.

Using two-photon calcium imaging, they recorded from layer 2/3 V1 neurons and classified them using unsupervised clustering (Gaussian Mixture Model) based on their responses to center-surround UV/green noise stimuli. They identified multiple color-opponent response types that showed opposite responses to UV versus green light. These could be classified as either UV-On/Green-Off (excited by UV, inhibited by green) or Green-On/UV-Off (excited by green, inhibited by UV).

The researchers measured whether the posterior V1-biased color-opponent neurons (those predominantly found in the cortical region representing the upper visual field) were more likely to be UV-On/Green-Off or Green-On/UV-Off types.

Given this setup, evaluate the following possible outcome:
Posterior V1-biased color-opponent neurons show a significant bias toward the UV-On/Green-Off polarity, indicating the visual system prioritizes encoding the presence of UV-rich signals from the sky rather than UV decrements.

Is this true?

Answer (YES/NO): NO